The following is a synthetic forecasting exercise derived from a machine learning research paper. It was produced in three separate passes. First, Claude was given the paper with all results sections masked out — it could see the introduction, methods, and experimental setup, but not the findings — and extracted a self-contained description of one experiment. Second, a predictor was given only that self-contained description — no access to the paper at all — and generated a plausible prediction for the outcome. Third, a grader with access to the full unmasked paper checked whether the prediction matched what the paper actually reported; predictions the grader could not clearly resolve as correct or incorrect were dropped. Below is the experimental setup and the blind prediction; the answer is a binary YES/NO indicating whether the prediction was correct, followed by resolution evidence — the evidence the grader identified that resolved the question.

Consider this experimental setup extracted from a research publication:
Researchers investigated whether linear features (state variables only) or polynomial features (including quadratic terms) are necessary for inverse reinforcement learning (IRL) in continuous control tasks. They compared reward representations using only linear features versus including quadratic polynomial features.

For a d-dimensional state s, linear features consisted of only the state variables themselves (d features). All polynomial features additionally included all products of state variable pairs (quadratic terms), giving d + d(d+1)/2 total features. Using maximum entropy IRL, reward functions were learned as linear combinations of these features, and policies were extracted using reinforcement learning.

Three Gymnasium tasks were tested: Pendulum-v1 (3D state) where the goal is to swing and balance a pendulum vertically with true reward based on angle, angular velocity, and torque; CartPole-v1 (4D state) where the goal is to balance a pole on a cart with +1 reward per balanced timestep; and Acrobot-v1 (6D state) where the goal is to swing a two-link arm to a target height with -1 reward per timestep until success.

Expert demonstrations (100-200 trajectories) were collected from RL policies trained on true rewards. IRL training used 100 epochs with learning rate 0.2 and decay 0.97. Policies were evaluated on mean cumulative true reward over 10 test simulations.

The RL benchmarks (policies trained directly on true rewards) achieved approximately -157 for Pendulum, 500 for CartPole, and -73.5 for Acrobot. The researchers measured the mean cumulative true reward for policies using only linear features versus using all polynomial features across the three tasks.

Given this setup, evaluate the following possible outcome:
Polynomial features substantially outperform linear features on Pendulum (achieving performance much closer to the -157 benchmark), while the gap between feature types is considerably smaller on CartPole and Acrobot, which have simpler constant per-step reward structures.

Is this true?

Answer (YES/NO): NO